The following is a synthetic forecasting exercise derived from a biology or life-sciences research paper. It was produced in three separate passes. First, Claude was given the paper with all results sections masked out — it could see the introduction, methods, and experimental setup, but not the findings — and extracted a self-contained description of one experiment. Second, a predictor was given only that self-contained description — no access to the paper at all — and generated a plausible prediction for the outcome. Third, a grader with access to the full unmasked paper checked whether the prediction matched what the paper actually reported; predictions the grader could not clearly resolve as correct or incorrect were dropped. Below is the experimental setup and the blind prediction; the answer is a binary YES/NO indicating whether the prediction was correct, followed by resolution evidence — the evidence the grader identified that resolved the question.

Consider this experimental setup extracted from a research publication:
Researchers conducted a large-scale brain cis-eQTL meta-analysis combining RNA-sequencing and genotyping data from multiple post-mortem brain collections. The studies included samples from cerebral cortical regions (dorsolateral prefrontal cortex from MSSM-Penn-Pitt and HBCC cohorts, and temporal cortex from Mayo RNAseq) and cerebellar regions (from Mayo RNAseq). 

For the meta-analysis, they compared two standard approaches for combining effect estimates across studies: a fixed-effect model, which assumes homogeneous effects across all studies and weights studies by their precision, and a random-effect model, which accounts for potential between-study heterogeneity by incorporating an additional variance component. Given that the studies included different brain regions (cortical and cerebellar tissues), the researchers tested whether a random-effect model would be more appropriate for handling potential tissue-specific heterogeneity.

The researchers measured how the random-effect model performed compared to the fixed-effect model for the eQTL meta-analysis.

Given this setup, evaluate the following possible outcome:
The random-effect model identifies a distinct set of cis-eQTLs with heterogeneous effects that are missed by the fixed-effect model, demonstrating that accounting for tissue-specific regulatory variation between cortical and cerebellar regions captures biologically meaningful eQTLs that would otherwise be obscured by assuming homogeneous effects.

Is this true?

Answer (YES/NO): NO